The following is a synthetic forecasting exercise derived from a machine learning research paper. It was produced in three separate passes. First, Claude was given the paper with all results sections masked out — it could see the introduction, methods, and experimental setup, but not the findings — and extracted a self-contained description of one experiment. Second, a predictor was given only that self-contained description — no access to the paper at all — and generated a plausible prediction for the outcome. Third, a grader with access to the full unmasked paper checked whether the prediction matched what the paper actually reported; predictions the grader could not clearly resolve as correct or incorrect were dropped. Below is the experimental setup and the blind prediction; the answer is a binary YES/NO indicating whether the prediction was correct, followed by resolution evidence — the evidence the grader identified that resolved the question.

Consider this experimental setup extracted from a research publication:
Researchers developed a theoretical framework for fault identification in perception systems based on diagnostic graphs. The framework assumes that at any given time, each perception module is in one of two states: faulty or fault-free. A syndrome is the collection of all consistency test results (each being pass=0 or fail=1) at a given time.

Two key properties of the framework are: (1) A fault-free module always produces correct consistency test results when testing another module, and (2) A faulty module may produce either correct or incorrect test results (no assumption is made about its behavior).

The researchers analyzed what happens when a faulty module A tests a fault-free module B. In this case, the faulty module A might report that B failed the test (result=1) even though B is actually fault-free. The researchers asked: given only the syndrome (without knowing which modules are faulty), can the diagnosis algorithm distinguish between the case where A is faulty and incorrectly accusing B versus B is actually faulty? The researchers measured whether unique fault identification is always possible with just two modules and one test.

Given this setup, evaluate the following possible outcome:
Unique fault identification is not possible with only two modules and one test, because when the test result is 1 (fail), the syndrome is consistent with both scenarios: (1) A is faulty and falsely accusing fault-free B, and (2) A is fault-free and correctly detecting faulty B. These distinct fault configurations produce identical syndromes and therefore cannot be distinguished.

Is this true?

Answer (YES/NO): YES